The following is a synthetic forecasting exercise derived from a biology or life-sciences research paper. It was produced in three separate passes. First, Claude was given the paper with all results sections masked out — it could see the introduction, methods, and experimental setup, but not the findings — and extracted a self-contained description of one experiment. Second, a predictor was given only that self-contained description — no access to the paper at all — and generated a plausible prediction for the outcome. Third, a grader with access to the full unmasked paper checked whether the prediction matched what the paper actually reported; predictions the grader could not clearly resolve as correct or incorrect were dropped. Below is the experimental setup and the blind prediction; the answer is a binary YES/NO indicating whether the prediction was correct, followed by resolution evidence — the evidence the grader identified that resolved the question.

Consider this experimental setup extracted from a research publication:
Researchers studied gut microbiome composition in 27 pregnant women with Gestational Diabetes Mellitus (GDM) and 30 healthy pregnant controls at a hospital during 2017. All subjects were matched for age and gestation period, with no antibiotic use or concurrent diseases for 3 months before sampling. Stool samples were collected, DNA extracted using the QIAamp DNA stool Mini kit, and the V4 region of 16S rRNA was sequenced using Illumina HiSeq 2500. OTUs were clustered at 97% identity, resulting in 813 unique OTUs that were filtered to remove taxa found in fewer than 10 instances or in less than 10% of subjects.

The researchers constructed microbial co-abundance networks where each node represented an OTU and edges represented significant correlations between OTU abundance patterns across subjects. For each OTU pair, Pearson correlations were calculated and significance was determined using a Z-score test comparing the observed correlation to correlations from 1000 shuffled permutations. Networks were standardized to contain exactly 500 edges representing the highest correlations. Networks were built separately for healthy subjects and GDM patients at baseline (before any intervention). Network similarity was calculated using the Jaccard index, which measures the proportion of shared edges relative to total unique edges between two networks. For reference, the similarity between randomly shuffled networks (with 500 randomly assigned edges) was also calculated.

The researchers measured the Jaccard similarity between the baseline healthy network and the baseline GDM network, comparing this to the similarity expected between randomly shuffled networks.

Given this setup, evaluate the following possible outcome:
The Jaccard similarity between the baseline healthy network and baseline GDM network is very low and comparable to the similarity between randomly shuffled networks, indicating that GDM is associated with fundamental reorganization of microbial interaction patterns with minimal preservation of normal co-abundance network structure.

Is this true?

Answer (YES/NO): NO